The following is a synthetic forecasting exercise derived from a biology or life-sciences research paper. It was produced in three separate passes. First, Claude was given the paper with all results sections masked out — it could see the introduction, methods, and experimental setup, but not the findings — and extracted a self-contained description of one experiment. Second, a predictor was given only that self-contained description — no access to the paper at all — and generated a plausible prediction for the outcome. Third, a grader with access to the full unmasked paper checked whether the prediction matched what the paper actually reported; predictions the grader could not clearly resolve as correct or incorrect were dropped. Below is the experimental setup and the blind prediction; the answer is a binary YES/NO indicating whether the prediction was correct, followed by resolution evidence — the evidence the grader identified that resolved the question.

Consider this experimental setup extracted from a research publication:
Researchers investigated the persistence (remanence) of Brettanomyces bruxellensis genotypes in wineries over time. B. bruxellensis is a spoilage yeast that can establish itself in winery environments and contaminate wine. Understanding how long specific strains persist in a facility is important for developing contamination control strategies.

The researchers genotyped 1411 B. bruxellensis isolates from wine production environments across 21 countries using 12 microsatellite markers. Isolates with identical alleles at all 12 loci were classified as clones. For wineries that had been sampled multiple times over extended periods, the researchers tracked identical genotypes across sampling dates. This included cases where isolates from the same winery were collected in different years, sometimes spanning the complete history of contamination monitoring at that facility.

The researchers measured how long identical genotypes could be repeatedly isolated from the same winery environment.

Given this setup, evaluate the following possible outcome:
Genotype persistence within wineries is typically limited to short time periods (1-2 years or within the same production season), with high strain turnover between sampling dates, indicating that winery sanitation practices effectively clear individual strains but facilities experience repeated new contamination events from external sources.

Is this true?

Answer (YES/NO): NO